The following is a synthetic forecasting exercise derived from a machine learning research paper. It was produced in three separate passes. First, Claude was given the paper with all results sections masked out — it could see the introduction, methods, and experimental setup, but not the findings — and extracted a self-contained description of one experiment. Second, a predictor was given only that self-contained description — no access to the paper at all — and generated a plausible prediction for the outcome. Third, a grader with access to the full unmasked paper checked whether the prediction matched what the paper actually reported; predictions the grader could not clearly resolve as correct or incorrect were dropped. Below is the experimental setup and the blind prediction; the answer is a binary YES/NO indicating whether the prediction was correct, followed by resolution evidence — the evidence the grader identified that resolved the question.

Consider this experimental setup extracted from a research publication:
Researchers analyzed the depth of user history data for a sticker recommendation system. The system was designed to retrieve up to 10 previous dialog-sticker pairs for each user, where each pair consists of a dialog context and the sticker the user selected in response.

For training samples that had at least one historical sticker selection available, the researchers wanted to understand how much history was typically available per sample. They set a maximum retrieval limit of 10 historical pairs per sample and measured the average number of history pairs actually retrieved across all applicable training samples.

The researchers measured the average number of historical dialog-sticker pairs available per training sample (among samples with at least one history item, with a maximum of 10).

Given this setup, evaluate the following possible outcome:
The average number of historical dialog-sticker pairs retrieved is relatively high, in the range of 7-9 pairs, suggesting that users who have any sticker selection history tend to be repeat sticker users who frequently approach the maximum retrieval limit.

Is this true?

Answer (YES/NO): NO